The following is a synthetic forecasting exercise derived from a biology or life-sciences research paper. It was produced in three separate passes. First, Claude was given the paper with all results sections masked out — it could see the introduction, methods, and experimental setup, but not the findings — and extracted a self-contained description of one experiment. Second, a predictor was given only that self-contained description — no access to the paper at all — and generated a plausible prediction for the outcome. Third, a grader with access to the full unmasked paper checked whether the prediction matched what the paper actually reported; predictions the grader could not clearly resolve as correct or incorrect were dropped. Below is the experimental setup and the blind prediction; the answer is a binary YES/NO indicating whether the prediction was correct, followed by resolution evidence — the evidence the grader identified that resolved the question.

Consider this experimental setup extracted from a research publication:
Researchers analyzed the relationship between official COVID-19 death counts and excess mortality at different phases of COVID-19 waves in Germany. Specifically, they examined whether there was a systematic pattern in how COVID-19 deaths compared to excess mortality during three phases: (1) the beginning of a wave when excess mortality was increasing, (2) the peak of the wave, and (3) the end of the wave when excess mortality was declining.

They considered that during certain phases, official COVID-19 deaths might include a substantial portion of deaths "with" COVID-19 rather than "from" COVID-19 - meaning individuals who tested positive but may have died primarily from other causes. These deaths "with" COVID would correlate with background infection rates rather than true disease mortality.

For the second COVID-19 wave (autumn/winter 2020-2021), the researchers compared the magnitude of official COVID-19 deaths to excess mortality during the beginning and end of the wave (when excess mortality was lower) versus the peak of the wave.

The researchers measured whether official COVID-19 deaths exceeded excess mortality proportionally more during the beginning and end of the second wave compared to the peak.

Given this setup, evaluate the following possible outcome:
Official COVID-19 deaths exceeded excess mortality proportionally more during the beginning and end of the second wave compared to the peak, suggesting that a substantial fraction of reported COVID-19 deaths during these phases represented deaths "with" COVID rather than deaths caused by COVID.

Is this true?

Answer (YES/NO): YES